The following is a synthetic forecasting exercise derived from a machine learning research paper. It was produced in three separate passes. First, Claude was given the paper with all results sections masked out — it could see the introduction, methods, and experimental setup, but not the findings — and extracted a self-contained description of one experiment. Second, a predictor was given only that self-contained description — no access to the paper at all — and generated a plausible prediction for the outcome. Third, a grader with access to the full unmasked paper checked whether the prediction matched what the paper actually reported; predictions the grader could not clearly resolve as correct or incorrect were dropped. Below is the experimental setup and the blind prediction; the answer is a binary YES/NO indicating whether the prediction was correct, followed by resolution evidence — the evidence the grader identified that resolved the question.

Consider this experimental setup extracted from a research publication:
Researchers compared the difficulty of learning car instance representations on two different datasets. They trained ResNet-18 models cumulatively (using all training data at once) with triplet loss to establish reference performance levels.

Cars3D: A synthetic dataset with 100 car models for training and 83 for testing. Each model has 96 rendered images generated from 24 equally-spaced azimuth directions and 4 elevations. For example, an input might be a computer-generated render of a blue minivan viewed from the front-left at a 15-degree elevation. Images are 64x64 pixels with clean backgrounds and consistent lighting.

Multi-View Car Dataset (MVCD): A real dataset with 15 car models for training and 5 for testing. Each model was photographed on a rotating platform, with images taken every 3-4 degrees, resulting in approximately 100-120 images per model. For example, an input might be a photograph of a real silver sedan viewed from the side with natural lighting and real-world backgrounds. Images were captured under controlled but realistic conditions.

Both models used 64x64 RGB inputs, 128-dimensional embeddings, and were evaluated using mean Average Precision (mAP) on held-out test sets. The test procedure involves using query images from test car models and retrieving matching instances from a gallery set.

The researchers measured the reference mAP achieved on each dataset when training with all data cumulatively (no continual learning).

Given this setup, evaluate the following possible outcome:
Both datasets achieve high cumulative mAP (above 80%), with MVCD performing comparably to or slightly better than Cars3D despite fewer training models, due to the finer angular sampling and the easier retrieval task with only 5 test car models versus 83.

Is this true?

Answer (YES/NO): NO